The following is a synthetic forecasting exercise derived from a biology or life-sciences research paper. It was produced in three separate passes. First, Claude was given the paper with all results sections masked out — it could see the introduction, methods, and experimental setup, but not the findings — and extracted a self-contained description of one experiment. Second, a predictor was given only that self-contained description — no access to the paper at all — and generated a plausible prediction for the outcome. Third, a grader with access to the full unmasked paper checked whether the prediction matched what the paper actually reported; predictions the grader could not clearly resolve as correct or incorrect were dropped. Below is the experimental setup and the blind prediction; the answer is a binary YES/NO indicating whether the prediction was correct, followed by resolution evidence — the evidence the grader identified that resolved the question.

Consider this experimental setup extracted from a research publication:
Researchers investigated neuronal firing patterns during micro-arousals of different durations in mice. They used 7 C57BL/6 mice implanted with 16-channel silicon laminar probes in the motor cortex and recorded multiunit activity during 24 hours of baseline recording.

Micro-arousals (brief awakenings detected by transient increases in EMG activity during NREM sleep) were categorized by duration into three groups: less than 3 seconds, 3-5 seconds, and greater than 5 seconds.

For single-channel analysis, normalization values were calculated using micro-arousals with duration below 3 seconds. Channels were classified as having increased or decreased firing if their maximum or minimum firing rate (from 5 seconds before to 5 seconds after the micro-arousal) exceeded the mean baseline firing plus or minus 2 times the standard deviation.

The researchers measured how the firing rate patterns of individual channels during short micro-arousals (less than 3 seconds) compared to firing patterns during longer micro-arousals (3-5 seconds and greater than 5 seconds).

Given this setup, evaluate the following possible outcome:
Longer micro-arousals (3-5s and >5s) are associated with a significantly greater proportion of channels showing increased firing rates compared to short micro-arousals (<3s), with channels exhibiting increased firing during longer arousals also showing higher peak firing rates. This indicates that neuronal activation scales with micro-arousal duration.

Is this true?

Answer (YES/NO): NO